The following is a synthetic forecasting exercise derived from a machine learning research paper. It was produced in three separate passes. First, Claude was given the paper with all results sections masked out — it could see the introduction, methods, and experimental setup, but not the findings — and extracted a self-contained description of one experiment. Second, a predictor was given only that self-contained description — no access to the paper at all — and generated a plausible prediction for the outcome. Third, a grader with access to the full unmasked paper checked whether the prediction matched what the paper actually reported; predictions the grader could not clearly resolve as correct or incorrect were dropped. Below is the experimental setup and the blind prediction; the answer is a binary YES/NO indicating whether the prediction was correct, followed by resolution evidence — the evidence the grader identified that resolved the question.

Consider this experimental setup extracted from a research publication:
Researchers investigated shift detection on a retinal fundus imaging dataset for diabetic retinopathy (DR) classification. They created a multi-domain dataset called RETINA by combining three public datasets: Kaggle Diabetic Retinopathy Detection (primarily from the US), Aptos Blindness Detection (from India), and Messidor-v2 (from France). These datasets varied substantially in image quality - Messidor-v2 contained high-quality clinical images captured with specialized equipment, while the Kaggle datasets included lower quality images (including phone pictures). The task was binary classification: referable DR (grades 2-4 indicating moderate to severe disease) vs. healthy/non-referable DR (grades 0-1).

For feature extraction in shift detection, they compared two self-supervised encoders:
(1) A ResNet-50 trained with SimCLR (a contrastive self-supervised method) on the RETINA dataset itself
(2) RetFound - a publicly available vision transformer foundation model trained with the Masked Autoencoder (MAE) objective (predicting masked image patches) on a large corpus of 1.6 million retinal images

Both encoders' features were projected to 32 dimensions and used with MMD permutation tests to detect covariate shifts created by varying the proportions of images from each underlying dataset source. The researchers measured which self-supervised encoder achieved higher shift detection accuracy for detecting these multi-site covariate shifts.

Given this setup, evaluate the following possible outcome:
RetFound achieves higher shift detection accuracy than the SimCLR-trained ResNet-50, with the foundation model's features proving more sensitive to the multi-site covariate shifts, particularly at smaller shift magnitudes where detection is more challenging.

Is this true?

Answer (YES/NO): NO